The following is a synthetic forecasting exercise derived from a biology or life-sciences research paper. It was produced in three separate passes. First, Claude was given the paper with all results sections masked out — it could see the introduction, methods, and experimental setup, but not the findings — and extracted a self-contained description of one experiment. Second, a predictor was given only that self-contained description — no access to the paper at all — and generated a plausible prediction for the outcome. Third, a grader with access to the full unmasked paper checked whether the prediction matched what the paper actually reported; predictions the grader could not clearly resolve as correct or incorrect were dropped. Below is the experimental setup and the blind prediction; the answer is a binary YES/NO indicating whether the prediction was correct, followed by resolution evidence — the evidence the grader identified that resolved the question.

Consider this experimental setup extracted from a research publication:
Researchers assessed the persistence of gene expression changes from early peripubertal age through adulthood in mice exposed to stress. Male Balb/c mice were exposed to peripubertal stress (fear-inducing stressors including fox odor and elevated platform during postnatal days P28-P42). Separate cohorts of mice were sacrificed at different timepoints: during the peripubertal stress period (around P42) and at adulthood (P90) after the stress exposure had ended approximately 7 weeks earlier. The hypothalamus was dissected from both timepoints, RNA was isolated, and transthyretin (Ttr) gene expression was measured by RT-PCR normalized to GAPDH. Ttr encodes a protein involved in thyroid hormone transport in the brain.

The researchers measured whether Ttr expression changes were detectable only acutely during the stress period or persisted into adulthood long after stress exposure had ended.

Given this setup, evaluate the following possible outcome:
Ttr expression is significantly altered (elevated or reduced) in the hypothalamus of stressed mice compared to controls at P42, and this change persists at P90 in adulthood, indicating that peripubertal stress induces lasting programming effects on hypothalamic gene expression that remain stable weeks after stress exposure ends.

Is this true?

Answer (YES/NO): YES